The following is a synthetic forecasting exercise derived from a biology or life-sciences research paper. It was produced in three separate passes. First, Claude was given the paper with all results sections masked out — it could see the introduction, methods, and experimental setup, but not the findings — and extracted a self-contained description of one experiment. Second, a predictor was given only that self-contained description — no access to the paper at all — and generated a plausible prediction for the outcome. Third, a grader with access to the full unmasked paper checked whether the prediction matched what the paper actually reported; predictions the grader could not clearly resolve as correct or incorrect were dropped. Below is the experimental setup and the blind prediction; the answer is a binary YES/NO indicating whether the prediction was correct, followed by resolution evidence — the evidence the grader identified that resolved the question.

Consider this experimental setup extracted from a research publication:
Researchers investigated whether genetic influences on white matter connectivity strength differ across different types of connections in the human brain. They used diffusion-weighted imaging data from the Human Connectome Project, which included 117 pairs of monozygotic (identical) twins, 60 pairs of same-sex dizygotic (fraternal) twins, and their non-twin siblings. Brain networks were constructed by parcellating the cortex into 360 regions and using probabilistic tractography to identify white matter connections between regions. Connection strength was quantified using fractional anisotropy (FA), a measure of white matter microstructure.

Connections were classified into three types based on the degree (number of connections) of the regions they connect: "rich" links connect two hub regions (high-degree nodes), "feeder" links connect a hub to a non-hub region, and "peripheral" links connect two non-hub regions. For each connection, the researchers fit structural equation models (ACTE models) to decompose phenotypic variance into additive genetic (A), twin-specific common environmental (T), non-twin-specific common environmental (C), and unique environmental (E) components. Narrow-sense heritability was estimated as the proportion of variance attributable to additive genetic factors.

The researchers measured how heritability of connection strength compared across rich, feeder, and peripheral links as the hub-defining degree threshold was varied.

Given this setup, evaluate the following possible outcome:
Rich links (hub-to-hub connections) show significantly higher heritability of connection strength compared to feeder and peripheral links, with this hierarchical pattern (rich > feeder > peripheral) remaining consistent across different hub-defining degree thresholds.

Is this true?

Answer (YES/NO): YES